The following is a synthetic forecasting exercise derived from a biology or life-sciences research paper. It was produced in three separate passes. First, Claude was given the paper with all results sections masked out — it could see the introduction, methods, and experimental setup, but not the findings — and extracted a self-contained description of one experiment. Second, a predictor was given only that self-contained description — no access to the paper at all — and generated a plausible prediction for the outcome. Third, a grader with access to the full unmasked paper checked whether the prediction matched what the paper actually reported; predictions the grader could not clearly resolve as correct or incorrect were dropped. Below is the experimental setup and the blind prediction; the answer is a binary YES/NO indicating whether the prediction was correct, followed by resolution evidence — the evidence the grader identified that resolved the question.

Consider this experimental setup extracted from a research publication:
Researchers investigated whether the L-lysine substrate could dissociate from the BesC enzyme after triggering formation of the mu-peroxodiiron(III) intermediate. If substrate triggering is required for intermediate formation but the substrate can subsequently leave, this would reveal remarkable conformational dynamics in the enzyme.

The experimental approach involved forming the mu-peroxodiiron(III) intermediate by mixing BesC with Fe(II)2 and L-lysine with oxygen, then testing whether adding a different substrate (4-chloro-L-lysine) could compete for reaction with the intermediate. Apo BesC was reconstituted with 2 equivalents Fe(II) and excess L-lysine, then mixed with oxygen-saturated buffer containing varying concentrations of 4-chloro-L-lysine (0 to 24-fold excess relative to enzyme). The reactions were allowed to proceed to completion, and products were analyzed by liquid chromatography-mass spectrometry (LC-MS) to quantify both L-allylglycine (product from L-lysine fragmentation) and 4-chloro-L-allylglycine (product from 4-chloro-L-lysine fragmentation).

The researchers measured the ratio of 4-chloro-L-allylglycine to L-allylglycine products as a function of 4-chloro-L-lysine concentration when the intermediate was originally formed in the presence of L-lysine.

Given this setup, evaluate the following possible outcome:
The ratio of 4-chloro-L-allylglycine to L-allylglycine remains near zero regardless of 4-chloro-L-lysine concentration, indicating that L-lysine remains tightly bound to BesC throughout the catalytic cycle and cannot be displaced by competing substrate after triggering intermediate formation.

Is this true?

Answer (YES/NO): NO